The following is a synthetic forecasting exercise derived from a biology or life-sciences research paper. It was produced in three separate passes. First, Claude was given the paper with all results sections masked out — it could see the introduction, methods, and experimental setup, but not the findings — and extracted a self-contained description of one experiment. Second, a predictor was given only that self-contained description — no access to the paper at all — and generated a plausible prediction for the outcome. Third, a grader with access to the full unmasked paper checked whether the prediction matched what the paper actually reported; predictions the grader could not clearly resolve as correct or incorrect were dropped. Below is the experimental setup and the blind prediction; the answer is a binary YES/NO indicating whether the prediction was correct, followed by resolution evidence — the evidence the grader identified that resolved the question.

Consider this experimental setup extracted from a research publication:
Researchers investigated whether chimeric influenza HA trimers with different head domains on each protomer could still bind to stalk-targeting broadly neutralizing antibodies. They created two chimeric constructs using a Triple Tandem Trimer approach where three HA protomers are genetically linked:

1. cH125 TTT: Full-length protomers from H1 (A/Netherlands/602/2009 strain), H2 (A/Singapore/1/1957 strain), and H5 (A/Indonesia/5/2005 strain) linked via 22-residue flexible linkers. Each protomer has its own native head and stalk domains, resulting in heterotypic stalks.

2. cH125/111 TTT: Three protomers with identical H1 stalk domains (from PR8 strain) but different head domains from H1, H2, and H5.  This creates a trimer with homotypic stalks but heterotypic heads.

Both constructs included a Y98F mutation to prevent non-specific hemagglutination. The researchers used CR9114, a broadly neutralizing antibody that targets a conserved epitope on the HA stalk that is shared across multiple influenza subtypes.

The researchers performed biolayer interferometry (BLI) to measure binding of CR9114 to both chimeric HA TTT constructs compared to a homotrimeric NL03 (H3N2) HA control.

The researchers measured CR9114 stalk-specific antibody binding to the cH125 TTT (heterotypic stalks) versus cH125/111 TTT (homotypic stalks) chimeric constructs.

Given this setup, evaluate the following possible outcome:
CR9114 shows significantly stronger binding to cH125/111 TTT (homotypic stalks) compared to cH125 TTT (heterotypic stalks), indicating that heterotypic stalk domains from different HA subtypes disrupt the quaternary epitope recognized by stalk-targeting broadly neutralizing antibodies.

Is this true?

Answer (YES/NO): NO